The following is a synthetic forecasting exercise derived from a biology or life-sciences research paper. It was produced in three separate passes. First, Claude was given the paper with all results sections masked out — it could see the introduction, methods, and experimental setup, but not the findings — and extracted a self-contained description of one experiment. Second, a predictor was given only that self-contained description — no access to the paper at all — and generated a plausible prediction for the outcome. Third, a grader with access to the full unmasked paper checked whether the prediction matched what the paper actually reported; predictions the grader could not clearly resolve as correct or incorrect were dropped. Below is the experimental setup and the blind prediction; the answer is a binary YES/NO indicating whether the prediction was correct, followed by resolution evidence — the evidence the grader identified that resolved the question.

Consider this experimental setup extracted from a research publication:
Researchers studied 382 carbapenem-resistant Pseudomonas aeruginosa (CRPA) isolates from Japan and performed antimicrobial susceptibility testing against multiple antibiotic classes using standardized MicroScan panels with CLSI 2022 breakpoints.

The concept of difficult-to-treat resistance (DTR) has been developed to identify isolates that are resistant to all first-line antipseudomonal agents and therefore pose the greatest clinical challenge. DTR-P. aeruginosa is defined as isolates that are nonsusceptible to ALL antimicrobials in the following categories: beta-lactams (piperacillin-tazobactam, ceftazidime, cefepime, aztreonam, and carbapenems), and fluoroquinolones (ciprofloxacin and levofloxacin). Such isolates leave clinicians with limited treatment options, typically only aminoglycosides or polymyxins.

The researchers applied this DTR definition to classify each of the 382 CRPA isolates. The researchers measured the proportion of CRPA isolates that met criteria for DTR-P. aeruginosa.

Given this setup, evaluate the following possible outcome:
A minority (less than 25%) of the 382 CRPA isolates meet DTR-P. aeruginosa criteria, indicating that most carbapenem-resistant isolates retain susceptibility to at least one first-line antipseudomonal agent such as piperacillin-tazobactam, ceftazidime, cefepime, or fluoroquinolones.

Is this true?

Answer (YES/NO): NO